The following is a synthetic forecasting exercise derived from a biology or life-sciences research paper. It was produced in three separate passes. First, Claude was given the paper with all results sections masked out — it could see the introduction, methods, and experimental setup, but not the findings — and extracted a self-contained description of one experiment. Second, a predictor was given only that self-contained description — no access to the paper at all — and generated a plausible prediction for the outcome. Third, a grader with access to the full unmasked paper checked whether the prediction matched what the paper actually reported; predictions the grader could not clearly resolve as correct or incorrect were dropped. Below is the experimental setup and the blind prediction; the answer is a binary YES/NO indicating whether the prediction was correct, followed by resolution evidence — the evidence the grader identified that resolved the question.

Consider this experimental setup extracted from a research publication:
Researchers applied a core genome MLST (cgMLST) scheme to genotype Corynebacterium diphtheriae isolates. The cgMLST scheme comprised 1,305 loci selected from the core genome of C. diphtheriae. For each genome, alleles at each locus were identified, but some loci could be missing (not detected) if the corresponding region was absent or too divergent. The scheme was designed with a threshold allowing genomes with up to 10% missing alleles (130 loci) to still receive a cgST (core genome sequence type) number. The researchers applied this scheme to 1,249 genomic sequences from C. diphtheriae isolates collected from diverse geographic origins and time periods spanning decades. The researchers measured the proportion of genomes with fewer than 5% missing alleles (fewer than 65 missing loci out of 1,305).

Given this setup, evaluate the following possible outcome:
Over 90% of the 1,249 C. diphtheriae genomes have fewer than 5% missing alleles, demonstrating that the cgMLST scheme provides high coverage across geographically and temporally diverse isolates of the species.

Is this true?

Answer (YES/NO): YES